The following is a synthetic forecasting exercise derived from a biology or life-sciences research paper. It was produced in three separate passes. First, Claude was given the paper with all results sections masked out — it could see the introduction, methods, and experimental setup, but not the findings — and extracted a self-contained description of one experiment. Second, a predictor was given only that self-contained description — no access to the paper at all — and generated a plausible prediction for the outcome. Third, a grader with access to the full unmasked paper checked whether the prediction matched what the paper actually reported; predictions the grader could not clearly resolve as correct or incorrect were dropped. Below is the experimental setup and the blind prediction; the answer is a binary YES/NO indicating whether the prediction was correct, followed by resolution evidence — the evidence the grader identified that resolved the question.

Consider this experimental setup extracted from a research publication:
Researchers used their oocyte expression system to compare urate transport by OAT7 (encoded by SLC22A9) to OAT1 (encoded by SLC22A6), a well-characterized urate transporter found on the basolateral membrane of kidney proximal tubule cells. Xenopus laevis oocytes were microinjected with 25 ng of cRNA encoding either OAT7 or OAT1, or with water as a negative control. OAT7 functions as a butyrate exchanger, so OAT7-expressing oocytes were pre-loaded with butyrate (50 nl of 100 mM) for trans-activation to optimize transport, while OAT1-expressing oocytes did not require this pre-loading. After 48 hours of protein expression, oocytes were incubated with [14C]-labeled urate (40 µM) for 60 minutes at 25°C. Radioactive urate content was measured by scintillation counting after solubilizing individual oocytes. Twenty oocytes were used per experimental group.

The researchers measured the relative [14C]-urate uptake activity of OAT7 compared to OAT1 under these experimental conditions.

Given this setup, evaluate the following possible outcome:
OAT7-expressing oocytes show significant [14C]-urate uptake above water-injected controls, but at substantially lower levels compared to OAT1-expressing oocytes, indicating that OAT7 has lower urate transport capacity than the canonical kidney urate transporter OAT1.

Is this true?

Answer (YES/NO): YES